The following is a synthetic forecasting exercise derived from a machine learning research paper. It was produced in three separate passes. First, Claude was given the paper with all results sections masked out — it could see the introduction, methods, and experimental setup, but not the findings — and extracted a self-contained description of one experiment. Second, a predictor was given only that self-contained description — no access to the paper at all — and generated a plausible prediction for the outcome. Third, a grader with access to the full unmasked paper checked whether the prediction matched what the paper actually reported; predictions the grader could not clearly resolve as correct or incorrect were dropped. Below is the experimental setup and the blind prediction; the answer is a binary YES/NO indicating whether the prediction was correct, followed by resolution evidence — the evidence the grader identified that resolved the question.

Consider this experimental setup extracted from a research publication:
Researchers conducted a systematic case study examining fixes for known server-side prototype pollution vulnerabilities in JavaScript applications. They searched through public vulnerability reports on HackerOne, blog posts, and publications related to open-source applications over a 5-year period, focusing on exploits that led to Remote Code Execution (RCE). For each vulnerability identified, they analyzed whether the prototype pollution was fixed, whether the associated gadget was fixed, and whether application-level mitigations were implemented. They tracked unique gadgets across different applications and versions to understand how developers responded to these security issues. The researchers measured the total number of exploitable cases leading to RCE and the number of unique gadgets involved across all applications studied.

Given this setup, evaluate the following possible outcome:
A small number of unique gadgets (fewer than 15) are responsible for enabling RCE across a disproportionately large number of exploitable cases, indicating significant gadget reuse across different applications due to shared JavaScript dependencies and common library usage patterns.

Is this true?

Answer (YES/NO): YES